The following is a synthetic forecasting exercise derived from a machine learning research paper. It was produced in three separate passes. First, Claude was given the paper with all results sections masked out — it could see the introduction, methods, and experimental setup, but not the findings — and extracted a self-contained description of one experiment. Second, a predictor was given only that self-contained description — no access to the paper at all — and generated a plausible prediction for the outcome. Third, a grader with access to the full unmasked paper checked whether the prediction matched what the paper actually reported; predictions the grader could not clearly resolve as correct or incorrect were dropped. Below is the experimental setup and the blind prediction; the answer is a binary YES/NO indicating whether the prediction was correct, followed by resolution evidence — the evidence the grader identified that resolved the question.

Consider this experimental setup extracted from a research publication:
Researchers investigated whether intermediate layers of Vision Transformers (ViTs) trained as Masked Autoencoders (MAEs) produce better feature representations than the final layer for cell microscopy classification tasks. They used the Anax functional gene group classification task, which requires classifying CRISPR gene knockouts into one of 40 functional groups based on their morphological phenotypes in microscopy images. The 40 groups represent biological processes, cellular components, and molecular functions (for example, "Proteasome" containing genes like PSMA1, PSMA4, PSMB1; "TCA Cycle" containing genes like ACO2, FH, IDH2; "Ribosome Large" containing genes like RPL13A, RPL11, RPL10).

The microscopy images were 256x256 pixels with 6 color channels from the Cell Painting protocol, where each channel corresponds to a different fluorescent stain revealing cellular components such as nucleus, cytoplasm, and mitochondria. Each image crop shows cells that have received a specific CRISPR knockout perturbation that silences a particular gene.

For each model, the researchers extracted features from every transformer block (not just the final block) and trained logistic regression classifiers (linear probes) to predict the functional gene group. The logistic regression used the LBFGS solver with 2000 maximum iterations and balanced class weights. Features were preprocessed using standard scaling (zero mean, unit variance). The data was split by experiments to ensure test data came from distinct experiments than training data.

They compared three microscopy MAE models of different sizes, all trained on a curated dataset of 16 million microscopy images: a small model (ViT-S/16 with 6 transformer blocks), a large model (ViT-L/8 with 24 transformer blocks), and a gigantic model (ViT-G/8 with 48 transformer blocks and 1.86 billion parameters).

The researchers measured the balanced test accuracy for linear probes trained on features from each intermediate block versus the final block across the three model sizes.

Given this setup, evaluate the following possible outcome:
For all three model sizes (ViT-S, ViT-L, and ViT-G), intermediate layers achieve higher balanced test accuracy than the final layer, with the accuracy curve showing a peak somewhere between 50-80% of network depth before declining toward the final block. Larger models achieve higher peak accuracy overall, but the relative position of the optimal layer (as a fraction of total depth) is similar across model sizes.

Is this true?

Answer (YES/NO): NO